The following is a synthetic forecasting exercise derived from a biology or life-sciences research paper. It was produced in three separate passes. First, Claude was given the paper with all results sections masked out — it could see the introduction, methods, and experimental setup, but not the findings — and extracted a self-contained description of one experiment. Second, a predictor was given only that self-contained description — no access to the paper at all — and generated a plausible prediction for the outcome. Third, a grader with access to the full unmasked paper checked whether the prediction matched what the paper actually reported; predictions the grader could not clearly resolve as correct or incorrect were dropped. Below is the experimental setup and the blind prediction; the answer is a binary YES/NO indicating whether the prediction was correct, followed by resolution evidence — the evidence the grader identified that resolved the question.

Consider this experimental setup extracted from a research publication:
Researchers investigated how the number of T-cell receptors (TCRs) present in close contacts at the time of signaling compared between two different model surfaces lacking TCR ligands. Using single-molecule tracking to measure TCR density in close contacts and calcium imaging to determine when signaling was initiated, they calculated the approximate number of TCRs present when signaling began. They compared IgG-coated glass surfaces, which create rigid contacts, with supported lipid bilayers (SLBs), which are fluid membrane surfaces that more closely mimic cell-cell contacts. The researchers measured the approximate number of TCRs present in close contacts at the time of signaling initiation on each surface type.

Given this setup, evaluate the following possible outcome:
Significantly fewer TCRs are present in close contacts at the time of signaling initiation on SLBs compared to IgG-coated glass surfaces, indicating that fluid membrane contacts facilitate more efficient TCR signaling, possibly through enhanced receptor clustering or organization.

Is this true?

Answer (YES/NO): NO